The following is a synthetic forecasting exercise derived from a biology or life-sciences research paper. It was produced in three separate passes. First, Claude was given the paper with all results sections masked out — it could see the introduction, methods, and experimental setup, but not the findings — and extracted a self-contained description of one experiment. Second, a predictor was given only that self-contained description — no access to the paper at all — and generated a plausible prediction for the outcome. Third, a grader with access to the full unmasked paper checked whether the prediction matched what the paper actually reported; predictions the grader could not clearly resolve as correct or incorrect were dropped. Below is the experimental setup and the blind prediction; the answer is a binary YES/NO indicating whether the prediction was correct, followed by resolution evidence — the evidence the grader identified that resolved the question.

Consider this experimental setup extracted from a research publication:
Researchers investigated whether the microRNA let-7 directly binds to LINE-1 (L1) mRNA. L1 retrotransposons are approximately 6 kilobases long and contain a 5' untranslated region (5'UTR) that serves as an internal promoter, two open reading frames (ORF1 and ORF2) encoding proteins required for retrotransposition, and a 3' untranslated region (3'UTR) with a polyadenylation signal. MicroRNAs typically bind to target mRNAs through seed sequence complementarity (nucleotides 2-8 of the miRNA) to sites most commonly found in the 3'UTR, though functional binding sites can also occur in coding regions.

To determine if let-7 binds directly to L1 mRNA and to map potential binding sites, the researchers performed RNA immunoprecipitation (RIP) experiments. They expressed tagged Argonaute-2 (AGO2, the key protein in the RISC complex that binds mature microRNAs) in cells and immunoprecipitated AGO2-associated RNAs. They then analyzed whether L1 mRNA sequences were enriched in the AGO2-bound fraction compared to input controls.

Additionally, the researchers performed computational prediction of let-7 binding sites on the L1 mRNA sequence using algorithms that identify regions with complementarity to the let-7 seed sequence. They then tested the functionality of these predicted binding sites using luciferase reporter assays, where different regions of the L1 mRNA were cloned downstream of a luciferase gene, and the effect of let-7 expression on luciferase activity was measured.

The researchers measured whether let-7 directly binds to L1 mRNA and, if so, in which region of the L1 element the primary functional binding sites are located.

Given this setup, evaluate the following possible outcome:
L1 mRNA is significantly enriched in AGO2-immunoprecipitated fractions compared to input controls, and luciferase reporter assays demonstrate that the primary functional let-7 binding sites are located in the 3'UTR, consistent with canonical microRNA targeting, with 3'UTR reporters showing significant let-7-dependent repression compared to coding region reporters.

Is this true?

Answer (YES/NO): NO